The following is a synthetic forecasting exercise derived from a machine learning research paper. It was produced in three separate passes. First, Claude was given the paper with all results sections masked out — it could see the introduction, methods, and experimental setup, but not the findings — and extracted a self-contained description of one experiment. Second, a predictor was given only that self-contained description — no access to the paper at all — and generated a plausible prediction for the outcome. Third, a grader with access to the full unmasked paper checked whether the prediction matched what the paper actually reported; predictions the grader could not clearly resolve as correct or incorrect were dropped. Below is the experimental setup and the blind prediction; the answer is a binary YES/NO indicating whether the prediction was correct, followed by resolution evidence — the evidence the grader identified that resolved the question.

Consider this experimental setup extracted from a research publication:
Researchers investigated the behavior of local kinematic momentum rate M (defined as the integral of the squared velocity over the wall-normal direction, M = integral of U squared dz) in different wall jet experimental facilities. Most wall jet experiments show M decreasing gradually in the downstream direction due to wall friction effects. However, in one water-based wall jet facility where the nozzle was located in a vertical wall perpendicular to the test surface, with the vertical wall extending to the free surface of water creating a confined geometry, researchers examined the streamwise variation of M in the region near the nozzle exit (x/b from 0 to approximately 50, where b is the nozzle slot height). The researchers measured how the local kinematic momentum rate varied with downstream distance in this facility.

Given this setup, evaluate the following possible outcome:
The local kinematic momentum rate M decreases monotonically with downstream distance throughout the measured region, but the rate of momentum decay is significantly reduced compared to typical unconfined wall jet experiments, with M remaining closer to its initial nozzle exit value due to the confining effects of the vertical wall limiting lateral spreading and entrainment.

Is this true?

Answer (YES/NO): NO